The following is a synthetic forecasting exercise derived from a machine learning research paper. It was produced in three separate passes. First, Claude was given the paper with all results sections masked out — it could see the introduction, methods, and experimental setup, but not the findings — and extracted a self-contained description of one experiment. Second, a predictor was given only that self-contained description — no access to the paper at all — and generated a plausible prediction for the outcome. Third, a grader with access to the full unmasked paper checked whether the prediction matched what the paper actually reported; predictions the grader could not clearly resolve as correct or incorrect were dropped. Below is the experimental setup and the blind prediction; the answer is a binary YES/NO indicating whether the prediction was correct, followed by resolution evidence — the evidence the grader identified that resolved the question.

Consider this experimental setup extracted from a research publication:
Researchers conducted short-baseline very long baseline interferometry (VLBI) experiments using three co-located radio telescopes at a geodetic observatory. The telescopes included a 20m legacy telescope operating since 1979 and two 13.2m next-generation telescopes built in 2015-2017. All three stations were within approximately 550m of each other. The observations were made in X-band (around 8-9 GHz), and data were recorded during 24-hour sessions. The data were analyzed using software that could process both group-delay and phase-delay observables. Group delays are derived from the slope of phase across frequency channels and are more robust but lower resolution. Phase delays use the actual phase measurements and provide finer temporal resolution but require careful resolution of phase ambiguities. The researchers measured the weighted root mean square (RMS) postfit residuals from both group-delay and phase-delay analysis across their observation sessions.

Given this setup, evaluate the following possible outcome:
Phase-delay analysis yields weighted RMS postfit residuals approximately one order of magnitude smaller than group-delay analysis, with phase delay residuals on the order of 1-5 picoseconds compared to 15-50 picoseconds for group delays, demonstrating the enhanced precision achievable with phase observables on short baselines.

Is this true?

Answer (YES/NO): NO